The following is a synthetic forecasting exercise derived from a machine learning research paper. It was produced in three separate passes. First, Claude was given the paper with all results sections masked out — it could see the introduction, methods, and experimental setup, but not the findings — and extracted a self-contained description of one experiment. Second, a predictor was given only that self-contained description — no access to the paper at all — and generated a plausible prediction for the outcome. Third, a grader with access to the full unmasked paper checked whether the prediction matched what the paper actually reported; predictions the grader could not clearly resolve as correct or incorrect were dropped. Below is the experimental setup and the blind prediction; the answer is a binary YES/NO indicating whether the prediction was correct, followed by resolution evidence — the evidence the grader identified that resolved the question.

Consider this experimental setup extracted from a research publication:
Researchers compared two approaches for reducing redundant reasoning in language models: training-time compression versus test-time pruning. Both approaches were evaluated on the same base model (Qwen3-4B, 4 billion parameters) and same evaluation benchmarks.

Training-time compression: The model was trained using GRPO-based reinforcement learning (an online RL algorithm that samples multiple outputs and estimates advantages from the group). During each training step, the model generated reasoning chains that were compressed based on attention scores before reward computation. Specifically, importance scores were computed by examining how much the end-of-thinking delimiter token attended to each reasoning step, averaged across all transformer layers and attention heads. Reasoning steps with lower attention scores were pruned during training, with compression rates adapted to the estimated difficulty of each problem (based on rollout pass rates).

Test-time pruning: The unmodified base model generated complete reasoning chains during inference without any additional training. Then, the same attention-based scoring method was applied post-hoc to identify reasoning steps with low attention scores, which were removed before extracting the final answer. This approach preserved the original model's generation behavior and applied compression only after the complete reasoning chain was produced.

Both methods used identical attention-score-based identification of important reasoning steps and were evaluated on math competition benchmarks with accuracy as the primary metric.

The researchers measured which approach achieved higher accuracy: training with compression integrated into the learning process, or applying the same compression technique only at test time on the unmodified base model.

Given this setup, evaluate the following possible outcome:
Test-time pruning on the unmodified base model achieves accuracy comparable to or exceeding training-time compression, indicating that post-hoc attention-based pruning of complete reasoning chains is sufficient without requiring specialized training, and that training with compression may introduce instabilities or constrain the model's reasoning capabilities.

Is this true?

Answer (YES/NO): NO